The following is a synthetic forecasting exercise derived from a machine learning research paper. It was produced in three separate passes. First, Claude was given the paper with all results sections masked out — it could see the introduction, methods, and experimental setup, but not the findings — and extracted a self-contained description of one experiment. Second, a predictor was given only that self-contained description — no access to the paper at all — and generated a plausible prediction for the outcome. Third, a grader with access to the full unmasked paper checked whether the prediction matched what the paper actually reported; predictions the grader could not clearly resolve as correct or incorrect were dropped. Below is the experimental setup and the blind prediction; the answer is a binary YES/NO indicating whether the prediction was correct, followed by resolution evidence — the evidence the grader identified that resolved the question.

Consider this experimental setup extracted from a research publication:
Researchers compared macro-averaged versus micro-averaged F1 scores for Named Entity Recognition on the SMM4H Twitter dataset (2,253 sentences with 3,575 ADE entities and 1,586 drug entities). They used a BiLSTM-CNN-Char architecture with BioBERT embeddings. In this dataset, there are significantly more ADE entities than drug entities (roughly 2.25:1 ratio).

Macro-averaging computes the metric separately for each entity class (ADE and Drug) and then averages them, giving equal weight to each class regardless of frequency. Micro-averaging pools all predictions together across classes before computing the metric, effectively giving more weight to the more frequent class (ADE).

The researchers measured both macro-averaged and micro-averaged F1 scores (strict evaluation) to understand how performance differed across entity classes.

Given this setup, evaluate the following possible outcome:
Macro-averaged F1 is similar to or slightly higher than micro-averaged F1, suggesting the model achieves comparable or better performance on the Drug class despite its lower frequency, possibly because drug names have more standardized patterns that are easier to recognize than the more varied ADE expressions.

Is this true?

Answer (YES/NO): YES